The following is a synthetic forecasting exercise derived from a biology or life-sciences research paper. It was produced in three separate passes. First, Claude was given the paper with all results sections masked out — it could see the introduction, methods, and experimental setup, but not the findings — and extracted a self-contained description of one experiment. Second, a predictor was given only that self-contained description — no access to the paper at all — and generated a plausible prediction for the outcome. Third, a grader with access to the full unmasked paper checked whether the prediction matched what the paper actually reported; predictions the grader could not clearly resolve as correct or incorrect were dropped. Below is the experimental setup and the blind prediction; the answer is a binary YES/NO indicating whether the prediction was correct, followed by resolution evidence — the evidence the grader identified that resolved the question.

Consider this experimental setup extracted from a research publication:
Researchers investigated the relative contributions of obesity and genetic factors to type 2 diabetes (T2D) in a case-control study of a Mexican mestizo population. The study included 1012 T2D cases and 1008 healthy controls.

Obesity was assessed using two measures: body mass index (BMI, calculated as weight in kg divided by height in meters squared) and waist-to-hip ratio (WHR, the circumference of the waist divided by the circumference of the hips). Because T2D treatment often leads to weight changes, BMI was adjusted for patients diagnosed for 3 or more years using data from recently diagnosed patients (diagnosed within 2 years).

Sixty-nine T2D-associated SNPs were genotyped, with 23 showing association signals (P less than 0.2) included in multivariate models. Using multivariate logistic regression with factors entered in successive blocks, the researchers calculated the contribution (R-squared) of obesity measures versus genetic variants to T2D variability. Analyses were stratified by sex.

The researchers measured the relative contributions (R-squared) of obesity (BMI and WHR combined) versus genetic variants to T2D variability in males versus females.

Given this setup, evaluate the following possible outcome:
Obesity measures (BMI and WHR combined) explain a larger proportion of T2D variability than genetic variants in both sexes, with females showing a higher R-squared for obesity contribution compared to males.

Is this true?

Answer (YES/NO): NO